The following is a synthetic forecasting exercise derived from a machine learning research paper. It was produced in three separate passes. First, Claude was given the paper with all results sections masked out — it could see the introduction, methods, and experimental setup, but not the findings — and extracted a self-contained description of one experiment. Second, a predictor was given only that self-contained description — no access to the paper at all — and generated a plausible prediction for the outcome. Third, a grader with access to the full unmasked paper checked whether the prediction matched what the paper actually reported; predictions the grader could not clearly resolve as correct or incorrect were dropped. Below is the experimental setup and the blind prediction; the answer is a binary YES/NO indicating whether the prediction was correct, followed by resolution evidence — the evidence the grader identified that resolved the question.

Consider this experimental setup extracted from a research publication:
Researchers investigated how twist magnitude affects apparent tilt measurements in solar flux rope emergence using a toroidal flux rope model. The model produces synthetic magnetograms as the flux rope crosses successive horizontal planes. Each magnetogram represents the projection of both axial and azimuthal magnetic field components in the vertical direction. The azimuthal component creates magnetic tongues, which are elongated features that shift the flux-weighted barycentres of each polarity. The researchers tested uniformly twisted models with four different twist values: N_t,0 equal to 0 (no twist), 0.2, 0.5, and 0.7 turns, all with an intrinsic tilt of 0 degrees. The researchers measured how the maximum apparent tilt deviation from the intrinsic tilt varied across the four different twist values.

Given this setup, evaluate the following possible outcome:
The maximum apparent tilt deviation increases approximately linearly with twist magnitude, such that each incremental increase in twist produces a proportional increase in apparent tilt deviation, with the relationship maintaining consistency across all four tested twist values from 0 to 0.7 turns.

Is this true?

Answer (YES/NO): NO